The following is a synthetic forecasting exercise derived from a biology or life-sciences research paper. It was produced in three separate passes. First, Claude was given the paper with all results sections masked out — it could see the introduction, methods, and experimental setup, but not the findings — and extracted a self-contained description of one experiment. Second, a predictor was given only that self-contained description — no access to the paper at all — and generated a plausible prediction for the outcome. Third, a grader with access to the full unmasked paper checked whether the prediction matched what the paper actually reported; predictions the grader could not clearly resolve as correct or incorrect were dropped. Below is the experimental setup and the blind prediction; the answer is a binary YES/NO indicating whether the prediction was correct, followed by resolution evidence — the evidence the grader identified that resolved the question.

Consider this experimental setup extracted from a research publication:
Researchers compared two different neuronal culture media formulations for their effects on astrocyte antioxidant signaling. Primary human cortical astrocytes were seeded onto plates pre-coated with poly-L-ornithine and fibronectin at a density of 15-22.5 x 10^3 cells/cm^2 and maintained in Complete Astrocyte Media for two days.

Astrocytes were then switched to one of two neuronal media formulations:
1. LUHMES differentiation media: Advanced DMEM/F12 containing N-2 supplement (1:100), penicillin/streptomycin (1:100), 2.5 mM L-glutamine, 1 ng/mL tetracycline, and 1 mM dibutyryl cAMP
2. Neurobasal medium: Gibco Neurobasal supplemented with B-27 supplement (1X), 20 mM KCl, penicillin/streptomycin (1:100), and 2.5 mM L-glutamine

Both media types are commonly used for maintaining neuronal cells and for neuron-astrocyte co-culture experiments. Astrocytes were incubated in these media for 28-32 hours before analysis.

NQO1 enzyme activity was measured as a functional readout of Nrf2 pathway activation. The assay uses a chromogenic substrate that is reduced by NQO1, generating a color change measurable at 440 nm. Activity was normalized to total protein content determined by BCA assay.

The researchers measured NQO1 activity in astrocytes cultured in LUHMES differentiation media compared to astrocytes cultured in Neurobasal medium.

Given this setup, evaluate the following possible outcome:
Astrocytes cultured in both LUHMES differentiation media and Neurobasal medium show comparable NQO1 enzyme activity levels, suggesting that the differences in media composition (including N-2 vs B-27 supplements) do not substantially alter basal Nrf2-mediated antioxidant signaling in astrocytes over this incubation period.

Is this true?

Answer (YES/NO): NO